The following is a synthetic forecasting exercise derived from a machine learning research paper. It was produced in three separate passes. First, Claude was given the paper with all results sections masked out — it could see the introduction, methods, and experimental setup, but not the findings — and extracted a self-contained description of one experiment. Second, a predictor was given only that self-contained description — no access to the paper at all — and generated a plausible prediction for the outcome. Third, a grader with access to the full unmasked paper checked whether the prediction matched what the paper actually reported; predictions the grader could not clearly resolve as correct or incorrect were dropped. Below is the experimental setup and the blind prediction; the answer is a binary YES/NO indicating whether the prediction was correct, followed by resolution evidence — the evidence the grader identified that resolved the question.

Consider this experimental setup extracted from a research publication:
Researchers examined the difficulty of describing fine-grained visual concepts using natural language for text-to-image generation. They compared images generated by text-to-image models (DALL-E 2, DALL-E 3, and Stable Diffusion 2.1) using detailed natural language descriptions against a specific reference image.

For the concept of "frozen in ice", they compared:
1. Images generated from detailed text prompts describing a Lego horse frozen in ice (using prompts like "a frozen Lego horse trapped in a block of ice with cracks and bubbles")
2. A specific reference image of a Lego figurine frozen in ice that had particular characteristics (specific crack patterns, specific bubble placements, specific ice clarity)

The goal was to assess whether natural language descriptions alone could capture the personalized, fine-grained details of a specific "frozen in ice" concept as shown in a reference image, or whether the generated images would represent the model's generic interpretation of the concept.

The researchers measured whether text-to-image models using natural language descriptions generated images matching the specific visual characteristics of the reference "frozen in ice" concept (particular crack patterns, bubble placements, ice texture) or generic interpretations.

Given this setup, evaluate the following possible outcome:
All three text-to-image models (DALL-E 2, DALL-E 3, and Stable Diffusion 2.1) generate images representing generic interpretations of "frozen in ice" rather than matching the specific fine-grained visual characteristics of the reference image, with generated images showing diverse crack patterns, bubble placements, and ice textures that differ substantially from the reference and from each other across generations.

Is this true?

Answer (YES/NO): YES